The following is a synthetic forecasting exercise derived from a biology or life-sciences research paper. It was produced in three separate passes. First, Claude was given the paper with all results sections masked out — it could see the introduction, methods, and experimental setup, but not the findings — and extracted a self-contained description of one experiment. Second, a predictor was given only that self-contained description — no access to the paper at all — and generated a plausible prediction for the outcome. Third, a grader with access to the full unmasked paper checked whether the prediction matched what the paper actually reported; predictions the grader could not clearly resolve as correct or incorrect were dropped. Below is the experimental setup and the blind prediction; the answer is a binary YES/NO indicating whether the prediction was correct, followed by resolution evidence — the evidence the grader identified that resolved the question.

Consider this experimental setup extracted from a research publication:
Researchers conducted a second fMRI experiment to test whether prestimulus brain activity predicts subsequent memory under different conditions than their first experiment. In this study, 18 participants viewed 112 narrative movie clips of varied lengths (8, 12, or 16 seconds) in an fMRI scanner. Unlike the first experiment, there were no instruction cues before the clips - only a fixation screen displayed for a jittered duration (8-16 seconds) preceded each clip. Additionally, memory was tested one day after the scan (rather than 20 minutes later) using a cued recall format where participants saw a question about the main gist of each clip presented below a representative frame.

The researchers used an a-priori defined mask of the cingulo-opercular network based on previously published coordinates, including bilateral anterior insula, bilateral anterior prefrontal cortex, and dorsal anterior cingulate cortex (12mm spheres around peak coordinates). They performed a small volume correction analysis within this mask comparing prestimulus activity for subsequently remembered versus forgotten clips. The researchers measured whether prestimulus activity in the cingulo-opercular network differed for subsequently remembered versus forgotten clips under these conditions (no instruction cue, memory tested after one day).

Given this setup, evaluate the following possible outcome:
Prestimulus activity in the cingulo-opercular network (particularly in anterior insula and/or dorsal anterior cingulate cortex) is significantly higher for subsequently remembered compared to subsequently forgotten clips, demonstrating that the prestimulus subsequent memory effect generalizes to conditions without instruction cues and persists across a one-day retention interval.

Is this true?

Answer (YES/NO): YES